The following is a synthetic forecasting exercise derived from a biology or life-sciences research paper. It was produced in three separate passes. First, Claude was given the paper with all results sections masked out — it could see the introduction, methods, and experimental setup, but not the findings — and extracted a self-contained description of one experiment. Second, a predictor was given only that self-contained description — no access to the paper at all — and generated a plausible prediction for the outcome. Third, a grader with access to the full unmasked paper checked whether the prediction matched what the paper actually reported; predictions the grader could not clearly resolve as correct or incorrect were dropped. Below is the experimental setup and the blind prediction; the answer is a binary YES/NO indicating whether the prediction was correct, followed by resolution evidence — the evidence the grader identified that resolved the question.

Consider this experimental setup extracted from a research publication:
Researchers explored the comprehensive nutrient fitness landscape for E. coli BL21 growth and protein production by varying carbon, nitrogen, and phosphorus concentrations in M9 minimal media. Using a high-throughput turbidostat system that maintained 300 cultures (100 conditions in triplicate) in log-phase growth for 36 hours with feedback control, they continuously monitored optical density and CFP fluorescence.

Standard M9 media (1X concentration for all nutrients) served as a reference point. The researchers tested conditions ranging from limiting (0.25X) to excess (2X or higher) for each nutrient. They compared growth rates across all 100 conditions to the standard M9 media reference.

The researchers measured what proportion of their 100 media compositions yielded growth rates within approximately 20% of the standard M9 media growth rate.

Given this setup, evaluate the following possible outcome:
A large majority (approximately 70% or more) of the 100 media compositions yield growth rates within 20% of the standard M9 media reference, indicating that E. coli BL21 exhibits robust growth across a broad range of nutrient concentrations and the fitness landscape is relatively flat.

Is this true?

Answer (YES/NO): YES